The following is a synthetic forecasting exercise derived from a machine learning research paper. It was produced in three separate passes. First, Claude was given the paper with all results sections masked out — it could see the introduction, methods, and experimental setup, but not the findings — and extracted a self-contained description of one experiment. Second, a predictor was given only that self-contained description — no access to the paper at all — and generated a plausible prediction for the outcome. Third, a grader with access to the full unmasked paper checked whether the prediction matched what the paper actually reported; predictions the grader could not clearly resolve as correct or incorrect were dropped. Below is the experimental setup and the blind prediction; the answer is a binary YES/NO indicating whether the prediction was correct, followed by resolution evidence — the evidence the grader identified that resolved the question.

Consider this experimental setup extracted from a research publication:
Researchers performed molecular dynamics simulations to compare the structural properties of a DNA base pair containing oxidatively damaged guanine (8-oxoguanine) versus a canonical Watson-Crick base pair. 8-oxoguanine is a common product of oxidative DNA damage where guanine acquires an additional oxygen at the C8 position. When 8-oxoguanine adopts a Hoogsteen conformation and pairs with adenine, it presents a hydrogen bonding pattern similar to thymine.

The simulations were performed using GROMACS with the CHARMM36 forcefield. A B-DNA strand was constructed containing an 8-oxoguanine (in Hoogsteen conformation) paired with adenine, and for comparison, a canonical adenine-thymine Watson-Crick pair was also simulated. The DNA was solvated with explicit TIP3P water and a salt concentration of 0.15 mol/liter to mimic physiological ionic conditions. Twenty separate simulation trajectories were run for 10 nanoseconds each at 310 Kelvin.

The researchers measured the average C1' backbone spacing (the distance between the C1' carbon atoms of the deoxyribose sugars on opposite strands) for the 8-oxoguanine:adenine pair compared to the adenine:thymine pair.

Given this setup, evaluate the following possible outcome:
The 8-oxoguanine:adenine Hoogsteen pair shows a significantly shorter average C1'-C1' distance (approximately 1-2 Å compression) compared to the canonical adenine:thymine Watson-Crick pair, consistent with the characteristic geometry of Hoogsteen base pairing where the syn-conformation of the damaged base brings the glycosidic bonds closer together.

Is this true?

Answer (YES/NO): NO